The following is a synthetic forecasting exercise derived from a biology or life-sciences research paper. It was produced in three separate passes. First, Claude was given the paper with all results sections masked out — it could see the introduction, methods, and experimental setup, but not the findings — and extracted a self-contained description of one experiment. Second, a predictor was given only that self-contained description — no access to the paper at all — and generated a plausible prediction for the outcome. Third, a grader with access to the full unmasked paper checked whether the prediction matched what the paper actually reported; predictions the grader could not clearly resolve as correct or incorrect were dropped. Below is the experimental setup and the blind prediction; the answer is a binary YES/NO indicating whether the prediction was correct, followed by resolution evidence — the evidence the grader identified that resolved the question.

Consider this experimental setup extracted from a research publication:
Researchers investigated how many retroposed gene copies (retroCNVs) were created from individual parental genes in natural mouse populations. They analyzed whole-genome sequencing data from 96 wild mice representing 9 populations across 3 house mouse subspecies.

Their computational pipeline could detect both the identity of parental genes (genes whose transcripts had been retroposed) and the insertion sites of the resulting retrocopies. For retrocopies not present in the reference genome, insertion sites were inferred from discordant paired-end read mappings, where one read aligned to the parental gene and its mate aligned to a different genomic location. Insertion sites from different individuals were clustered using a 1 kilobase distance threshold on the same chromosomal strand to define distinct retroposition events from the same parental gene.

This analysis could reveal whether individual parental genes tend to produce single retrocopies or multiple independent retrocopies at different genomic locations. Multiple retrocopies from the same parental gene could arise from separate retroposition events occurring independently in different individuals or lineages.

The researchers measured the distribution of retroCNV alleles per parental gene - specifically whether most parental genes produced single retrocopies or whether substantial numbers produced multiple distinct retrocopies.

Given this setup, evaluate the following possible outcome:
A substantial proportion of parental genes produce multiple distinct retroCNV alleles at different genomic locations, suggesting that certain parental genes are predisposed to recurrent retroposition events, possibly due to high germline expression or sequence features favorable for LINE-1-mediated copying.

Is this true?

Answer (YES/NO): NO